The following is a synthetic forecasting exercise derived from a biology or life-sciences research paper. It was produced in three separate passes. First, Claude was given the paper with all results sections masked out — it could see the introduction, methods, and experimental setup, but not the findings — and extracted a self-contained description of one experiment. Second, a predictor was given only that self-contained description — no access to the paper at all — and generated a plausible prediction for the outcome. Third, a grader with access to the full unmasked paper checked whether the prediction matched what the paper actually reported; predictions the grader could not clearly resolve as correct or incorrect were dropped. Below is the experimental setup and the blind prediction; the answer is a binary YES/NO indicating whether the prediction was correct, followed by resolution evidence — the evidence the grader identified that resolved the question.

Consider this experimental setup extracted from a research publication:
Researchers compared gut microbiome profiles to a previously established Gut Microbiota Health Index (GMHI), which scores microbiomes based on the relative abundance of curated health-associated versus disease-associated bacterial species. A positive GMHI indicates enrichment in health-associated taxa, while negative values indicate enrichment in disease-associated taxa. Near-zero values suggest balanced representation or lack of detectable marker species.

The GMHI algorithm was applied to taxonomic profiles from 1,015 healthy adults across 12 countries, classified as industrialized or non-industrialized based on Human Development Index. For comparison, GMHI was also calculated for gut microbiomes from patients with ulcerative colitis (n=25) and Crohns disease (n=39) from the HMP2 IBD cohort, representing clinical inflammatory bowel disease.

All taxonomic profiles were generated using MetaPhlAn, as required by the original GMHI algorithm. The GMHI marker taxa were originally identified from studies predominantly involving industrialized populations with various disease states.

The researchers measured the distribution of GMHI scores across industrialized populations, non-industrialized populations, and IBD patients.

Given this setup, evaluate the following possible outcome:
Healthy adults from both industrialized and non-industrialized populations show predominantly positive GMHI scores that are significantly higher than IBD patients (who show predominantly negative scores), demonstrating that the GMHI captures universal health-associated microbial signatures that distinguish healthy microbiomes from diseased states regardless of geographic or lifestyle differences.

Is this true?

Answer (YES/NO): NO